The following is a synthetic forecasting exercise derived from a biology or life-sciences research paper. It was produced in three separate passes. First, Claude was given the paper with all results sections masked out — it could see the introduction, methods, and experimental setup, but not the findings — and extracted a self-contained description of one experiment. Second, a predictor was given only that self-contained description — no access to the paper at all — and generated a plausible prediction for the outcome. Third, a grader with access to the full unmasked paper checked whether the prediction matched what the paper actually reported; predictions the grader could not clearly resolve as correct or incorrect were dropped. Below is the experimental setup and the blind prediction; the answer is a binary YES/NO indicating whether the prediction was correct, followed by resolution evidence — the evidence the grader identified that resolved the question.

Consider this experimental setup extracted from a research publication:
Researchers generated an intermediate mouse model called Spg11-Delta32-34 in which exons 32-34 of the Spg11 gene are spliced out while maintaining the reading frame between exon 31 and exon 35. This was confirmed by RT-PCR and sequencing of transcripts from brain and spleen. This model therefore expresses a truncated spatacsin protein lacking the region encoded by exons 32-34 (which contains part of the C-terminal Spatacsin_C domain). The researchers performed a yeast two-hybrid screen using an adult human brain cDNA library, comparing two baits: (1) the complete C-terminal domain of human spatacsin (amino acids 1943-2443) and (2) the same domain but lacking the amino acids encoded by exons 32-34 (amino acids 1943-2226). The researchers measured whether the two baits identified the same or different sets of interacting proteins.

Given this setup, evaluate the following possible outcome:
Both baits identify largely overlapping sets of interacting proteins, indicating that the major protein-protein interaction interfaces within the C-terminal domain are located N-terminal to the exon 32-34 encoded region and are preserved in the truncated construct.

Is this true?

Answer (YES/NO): NO